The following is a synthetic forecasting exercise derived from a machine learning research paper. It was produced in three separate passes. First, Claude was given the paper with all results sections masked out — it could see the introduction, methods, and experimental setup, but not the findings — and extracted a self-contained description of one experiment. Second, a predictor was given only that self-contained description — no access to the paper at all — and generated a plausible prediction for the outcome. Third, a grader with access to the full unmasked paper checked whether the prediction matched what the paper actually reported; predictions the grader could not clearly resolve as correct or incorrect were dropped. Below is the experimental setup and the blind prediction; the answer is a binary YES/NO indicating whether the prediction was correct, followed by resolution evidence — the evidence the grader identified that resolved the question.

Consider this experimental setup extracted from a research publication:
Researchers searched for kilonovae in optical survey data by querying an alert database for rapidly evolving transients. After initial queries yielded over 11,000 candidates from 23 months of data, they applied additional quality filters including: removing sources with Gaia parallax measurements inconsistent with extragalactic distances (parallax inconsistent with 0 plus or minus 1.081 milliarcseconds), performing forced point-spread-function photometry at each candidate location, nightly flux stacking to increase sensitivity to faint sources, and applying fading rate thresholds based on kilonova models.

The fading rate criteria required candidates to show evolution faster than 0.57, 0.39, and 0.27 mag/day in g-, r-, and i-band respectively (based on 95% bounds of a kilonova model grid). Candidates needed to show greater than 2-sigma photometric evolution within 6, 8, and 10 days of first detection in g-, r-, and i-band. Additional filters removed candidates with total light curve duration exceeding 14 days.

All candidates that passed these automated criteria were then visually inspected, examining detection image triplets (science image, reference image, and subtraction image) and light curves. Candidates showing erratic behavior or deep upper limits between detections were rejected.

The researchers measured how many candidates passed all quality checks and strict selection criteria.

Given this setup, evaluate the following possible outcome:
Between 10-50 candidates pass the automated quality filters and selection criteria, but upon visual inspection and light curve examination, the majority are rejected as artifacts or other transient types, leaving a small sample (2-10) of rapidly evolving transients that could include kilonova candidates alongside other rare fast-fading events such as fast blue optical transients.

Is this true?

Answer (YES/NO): NO